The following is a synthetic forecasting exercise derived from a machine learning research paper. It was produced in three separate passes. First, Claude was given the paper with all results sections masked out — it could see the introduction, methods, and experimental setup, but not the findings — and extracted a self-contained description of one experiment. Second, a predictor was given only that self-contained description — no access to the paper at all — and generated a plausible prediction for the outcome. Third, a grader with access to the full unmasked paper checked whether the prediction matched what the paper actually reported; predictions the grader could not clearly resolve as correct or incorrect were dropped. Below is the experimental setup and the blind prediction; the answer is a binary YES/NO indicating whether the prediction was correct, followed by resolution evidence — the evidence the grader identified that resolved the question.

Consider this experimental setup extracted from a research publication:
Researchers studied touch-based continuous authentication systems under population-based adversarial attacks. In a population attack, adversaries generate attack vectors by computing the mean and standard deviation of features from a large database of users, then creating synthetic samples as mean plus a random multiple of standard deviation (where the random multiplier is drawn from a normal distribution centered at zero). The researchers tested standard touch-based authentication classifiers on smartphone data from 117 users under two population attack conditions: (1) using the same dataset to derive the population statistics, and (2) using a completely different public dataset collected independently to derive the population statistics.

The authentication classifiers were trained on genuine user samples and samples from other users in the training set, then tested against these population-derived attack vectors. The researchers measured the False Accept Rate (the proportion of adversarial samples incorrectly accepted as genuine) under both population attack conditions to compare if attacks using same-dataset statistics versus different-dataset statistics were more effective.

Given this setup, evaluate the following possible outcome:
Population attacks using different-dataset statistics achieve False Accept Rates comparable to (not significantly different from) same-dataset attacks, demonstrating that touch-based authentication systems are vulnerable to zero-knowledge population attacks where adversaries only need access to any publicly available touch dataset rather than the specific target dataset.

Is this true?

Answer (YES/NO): YES